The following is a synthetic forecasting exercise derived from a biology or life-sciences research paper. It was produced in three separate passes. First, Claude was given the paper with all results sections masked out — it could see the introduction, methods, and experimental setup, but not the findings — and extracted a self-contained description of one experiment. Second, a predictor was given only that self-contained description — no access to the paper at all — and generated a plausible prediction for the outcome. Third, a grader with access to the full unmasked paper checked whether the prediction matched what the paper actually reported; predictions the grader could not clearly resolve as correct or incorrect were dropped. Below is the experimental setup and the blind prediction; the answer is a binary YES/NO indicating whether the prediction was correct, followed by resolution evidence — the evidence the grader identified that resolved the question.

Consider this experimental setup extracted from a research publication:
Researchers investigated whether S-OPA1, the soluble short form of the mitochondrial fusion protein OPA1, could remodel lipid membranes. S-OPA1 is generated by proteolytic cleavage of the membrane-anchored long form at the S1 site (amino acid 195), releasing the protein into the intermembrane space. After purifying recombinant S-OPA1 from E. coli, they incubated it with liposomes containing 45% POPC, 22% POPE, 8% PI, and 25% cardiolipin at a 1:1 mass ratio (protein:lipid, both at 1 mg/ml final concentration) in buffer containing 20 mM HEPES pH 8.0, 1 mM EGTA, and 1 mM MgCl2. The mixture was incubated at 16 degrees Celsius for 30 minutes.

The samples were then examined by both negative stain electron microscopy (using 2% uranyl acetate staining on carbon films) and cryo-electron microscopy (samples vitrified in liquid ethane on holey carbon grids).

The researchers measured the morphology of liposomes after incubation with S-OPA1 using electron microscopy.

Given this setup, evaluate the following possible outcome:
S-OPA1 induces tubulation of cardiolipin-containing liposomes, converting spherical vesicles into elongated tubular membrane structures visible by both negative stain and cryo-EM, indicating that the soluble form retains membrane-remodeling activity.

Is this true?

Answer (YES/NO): YES